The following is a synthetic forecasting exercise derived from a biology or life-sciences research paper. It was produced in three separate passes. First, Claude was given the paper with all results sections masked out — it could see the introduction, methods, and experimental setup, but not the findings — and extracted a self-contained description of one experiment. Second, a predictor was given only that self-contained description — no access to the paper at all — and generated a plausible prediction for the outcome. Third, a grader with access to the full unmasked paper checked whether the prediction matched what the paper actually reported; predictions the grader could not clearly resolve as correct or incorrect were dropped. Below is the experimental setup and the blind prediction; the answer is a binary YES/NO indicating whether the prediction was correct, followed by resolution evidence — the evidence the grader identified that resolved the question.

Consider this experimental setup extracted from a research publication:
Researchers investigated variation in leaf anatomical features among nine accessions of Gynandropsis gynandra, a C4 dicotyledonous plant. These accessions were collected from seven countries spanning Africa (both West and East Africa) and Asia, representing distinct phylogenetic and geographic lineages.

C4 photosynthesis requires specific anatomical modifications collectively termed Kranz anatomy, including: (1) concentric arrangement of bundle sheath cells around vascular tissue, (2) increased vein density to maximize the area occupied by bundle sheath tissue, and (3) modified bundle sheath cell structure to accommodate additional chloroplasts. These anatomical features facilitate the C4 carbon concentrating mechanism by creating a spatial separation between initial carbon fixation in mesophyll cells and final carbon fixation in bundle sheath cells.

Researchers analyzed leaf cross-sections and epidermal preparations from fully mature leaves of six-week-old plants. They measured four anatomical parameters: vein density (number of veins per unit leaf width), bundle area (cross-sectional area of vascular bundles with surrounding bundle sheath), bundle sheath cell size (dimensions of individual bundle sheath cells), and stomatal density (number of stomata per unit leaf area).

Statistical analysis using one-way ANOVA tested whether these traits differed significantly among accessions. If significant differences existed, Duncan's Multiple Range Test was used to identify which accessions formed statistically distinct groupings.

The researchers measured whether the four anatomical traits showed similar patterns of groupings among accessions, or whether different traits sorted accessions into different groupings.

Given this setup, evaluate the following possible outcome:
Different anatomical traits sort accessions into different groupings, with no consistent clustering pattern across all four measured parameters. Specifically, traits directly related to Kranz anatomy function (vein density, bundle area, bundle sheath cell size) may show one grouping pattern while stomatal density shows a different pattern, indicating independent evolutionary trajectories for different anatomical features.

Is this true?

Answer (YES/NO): NO